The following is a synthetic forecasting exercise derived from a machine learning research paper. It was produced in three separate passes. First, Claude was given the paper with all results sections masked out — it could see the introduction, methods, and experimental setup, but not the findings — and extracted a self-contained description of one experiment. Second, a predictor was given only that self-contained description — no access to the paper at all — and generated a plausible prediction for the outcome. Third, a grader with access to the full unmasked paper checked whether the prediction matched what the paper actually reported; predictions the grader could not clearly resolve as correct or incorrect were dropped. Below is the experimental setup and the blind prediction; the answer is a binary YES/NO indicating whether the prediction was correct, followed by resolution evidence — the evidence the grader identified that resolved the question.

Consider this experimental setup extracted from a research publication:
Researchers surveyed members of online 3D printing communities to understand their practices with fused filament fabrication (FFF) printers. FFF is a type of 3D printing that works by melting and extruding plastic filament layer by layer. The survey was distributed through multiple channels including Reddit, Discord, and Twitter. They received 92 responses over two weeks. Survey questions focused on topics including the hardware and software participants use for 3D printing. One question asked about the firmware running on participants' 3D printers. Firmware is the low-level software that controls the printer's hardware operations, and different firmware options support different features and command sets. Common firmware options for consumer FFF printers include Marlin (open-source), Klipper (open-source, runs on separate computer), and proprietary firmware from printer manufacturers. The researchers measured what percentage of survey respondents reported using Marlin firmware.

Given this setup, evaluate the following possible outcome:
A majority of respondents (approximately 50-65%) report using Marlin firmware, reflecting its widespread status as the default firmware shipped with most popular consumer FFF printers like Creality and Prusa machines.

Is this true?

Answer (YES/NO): YES